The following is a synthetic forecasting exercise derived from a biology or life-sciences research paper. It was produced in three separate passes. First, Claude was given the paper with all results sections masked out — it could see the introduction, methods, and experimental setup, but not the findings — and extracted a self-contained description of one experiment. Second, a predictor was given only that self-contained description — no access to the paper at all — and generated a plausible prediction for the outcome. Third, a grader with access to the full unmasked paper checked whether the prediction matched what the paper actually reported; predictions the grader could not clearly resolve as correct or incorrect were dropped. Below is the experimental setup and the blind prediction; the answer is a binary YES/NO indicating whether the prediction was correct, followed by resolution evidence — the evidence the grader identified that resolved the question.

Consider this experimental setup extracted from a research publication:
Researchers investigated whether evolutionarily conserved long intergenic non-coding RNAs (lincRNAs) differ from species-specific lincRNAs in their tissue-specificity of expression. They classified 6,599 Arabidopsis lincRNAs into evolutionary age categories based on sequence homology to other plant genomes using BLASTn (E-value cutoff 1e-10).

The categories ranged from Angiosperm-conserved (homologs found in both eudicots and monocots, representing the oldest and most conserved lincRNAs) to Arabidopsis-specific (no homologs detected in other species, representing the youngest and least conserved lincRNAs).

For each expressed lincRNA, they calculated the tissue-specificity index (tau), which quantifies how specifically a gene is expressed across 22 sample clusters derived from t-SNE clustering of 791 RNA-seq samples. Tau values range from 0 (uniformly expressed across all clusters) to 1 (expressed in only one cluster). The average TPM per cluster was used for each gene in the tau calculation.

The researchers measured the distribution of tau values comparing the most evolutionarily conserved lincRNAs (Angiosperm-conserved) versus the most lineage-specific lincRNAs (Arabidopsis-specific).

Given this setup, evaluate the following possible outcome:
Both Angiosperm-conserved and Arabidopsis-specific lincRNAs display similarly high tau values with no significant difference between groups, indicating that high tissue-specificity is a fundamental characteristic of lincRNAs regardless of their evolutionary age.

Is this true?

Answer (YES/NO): NO